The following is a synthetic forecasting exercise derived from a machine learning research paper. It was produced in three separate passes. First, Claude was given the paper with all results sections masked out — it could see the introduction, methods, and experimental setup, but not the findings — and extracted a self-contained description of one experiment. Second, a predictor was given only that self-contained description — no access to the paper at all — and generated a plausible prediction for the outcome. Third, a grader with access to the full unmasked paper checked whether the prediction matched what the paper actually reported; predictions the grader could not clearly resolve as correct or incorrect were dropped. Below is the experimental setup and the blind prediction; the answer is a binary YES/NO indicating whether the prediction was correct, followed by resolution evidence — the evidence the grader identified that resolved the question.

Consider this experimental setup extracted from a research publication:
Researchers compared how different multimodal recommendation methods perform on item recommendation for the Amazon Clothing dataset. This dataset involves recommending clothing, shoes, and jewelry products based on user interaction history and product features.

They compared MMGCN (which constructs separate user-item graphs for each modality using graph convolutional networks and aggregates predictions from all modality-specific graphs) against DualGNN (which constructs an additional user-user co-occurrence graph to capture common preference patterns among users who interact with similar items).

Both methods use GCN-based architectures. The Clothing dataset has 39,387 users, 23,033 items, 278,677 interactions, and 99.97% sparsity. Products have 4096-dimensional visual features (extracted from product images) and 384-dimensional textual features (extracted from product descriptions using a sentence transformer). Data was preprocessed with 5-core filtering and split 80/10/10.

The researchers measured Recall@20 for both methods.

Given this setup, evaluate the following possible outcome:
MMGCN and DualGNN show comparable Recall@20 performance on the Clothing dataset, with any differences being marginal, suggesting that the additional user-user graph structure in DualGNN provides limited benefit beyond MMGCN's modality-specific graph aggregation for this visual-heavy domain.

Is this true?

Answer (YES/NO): NO